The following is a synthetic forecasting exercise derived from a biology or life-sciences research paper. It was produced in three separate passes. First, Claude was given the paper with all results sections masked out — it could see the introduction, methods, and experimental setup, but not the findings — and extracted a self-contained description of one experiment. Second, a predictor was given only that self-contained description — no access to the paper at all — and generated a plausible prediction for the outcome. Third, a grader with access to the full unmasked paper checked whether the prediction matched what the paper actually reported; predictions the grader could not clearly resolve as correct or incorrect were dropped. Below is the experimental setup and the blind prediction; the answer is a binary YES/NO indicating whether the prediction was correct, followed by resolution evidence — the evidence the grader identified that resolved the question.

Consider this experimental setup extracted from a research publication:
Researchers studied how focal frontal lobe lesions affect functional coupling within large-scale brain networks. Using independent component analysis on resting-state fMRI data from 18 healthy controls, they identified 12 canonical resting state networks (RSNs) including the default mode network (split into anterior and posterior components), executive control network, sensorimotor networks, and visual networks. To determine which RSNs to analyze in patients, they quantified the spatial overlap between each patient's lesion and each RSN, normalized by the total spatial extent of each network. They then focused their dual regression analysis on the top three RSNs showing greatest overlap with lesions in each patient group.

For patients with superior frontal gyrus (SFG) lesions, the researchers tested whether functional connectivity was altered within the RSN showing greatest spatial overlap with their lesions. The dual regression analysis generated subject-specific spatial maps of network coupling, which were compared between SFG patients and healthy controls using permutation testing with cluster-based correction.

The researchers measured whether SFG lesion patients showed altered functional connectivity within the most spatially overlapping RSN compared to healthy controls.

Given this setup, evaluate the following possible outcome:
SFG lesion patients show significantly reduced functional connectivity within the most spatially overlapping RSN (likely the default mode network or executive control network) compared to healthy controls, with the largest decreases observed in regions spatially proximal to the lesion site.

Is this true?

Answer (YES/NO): NO